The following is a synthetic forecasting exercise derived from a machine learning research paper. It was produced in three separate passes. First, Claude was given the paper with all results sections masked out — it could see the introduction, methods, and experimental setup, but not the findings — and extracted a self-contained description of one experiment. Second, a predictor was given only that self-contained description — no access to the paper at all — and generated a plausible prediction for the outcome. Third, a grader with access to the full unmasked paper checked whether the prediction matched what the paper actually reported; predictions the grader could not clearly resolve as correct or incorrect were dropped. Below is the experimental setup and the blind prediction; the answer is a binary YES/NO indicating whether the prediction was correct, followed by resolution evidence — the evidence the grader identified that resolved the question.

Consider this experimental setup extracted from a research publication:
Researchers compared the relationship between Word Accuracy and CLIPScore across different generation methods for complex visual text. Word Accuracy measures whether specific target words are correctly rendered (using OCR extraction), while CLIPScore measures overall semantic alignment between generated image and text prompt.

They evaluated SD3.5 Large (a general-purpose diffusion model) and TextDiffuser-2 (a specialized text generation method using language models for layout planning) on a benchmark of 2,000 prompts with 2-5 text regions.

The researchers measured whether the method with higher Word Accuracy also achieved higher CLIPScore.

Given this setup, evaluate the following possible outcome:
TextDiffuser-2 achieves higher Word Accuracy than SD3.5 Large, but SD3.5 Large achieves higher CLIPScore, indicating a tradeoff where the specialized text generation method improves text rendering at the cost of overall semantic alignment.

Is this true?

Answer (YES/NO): NO